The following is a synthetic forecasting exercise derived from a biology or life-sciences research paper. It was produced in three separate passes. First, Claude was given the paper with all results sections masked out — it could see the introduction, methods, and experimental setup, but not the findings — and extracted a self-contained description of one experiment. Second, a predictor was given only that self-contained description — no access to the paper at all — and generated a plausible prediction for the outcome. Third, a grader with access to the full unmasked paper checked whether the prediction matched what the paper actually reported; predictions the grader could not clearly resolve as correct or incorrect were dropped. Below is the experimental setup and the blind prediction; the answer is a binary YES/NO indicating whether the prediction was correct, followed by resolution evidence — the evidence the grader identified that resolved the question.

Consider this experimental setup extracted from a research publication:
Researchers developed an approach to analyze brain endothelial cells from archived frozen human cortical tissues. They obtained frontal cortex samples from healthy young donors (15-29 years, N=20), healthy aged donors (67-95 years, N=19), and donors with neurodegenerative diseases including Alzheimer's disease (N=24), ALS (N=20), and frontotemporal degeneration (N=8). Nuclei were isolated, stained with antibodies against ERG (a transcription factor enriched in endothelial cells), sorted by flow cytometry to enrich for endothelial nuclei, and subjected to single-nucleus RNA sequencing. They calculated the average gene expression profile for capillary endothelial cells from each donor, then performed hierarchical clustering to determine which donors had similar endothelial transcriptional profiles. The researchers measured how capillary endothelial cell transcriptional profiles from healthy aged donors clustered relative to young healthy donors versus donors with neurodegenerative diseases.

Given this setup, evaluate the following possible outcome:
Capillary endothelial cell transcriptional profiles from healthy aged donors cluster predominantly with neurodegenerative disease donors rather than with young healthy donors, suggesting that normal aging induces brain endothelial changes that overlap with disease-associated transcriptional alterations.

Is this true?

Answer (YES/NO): NO